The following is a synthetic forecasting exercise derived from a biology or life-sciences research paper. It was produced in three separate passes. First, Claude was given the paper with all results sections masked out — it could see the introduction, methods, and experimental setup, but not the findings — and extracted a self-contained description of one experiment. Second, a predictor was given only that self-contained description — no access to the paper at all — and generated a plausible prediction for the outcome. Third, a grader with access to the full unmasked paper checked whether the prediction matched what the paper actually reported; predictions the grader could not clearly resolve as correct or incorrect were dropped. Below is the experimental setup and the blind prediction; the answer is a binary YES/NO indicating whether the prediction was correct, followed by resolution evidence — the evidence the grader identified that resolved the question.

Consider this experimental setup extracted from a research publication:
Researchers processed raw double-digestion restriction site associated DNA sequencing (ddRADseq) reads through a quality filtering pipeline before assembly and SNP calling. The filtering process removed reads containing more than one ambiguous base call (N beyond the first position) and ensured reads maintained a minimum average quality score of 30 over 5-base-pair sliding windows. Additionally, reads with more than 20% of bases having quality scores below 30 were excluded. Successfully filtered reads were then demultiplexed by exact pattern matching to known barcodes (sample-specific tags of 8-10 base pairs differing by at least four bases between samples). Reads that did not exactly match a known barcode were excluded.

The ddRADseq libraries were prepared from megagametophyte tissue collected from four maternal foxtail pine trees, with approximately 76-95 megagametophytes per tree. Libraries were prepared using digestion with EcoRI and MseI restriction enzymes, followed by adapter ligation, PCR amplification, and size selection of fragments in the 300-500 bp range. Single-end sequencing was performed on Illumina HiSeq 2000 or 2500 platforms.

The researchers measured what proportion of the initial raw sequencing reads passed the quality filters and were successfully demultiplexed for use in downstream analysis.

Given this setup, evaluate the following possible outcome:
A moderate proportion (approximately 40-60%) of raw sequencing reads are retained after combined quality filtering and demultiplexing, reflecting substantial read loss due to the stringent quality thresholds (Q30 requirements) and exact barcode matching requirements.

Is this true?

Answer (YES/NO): YES